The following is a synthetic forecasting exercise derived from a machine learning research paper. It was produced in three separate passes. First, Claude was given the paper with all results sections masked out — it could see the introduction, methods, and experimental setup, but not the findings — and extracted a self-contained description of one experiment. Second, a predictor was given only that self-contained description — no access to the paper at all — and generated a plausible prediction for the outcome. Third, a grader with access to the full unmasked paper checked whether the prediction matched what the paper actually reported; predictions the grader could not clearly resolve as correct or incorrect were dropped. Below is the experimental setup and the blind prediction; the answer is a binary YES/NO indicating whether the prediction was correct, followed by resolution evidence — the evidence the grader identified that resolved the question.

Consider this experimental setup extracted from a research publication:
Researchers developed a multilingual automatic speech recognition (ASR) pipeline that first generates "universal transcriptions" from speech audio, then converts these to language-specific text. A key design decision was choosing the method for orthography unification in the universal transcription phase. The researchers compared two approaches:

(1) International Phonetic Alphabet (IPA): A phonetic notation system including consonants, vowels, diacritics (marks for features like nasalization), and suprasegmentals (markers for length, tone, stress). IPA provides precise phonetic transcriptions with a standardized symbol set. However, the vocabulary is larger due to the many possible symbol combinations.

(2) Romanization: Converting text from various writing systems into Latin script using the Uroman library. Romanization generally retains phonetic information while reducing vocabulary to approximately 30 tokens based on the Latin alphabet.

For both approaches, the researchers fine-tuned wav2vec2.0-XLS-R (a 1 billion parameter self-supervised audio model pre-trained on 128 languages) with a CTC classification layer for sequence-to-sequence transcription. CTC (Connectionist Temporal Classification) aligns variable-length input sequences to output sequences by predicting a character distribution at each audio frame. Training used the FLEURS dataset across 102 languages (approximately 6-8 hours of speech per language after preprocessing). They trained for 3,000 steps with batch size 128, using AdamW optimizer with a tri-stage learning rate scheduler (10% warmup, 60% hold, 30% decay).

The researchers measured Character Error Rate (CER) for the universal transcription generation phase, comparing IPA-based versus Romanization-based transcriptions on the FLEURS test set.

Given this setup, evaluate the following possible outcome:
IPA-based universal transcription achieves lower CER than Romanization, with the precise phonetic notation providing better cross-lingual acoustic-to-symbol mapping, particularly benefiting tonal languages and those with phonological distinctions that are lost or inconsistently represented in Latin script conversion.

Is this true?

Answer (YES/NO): NO